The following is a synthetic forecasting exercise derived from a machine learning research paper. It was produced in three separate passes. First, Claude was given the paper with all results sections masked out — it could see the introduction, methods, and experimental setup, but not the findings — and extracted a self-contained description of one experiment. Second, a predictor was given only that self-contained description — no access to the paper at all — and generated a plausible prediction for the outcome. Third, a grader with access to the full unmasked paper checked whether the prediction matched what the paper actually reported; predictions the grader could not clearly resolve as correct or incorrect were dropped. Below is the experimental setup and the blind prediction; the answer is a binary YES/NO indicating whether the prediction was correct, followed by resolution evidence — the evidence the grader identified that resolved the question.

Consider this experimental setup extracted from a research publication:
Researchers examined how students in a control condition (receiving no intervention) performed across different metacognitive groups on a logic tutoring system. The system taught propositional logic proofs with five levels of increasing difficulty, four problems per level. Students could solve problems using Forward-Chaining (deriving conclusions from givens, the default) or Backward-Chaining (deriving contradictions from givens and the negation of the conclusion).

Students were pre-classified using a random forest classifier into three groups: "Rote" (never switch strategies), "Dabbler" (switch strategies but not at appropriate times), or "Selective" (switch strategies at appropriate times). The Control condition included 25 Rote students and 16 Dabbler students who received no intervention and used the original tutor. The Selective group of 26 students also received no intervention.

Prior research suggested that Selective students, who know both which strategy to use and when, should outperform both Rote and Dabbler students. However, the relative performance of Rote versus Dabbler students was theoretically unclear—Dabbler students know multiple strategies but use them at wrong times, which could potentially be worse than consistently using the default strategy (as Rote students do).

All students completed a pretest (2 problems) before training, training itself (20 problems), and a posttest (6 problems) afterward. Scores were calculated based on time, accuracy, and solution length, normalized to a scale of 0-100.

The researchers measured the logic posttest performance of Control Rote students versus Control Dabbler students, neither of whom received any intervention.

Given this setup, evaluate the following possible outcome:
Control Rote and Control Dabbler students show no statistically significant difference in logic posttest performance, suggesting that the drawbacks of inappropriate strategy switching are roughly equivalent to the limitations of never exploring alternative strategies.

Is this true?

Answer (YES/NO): YES